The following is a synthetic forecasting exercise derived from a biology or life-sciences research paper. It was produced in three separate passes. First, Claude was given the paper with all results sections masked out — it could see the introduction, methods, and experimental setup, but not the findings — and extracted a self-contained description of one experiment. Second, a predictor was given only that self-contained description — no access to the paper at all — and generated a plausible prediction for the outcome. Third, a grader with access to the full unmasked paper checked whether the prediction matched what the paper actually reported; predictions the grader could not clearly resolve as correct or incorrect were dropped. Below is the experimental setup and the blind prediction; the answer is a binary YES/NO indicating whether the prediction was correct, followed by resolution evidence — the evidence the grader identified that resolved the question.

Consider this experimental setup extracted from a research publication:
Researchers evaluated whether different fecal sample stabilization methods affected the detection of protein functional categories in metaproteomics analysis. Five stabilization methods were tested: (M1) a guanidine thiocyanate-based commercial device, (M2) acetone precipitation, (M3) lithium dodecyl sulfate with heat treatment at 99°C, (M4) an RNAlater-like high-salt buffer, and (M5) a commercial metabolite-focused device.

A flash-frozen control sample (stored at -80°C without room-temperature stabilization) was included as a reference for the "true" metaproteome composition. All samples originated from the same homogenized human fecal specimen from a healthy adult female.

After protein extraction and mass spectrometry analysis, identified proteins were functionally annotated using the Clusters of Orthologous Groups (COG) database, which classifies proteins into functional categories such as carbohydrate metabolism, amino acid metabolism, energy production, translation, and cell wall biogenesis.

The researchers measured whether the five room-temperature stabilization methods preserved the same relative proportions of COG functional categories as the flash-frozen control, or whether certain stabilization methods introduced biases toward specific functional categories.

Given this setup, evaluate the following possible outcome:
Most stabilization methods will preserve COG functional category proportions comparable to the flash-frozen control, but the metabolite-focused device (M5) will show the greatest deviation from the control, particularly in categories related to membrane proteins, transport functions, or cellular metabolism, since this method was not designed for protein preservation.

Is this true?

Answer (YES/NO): NO